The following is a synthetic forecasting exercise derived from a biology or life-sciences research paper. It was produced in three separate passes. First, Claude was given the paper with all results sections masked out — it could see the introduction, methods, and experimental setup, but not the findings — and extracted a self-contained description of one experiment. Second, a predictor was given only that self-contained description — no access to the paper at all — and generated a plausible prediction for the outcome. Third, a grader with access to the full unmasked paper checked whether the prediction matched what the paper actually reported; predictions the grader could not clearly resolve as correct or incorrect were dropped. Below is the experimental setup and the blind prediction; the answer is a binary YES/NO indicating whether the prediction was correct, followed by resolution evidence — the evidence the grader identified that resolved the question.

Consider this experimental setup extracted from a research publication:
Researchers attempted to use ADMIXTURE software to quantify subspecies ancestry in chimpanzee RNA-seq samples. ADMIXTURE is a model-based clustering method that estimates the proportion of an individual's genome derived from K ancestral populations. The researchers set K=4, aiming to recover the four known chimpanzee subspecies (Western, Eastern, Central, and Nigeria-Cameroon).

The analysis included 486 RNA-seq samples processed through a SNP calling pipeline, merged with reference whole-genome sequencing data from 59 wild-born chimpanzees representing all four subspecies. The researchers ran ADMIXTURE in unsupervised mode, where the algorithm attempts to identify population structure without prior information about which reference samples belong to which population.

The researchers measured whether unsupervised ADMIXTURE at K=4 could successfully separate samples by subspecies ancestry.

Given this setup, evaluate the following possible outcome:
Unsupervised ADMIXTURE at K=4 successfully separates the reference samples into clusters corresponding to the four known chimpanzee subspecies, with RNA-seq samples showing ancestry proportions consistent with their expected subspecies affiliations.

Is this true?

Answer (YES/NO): NO